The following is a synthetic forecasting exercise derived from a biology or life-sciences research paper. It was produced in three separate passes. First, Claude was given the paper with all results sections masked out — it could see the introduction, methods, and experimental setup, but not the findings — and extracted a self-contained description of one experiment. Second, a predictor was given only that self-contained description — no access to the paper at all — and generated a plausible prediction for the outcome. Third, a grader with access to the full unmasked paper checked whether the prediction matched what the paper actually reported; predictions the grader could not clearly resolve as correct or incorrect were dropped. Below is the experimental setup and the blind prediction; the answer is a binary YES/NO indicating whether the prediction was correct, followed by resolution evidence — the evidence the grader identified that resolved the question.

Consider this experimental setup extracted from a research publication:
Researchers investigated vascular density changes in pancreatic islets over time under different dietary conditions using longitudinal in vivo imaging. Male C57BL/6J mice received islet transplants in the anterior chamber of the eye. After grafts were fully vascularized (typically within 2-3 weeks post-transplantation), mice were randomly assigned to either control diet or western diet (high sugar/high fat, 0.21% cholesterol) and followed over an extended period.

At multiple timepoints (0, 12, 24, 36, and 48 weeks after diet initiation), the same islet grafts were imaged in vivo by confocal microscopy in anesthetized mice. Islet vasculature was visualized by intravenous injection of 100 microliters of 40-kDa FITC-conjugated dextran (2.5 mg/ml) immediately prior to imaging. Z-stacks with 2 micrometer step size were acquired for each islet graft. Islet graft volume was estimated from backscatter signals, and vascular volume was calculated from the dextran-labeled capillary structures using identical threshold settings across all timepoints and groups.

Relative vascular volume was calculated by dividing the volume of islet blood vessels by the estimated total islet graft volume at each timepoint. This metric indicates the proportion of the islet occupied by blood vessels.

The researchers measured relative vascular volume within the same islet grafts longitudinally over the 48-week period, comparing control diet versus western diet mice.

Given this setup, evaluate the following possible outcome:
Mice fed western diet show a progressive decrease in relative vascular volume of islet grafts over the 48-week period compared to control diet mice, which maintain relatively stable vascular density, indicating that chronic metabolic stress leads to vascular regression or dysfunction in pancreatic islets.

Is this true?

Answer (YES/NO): NO